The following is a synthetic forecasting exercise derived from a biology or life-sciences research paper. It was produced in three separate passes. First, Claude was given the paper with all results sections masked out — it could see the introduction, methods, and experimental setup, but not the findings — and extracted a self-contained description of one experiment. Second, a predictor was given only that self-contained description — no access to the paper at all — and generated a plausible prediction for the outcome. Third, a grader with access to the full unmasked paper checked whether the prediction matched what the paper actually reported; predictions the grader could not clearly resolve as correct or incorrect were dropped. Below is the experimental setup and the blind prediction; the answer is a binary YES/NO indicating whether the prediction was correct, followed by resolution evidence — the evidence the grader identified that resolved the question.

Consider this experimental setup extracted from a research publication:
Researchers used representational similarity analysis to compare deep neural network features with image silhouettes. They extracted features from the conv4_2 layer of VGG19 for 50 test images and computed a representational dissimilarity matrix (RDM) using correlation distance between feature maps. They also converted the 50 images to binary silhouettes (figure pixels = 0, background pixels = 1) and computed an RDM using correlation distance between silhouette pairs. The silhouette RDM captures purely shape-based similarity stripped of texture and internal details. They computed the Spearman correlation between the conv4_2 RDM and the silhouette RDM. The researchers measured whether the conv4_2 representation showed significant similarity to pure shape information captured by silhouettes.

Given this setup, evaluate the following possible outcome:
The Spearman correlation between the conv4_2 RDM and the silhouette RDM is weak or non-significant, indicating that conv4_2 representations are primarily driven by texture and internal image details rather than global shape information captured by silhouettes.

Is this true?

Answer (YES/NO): YES